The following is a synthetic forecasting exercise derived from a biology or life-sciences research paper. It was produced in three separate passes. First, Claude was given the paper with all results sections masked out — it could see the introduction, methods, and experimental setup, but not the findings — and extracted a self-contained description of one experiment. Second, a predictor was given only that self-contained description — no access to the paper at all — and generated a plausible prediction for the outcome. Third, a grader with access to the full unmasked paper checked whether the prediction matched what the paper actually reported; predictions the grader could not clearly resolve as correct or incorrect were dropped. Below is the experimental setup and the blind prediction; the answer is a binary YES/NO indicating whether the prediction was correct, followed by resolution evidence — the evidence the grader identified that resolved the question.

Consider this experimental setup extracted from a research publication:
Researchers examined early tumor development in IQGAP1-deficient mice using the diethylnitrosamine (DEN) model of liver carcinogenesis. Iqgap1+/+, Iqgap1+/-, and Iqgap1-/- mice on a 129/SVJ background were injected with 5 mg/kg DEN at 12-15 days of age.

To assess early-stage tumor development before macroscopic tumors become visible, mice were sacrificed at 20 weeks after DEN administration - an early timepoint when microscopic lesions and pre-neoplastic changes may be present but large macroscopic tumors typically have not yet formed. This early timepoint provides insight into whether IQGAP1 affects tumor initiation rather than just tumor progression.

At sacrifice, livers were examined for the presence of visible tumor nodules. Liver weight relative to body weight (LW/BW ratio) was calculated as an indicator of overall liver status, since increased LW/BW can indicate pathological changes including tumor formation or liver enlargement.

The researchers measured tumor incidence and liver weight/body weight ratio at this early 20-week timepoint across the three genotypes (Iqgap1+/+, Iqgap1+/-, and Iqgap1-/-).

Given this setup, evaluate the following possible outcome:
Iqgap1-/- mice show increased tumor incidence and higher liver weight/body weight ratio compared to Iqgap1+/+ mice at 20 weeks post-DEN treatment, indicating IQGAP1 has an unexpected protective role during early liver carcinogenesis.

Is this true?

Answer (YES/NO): NO